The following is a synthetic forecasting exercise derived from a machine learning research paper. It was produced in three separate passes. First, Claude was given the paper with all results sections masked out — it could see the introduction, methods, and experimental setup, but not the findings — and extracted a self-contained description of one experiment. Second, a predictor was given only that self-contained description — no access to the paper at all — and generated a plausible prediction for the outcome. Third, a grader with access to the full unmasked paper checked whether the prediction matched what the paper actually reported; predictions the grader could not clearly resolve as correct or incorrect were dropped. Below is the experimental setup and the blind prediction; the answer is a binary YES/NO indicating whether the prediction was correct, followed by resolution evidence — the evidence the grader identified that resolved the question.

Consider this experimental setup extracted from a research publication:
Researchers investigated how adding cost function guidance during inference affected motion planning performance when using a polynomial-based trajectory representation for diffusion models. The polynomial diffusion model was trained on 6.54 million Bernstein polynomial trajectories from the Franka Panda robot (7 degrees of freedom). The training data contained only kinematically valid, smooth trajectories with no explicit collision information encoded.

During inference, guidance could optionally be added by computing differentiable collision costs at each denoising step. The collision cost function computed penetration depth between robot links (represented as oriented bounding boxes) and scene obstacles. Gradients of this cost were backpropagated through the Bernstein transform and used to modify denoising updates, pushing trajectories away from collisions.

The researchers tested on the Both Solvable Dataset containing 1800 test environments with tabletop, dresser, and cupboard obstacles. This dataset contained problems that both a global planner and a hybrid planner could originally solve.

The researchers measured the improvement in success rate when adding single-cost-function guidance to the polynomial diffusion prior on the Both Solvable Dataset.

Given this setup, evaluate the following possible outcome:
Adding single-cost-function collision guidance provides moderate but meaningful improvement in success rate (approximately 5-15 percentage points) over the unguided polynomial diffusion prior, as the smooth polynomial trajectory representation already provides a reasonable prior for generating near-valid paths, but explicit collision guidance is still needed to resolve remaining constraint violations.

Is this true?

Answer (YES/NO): NO